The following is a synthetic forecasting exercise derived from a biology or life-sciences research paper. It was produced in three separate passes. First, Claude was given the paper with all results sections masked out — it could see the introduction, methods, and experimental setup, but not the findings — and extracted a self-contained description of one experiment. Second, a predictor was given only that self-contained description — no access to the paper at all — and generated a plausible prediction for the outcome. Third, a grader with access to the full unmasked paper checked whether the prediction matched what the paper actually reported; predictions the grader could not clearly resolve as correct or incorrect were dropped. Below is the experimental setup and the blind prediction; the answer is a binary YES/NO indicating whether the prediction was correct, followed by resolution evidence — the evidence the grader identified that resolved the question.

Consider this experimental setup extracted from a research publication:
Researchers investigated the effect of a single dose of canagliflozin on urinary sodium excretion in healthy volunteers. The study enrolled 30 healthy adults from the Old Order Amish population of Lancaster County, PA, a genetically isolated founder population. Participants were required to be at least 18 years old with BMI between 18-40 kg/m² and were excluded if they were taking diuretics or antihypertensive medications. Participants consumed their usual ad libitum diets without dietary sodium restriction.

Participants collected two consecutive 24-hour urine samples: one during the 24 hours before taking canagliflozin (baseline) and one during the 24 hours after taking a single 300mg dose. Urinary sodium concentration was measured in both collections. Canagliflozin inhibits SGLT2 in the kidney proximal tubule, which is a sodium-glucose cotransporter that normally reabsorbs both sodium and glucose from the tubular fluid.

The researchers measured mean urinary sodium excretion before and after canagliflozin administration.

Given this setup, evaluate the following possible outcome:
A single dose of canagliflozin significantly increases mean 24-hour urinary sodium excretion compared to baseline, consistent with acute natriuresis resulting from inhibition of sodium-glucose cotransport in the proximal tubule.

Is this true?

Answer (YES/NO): YES